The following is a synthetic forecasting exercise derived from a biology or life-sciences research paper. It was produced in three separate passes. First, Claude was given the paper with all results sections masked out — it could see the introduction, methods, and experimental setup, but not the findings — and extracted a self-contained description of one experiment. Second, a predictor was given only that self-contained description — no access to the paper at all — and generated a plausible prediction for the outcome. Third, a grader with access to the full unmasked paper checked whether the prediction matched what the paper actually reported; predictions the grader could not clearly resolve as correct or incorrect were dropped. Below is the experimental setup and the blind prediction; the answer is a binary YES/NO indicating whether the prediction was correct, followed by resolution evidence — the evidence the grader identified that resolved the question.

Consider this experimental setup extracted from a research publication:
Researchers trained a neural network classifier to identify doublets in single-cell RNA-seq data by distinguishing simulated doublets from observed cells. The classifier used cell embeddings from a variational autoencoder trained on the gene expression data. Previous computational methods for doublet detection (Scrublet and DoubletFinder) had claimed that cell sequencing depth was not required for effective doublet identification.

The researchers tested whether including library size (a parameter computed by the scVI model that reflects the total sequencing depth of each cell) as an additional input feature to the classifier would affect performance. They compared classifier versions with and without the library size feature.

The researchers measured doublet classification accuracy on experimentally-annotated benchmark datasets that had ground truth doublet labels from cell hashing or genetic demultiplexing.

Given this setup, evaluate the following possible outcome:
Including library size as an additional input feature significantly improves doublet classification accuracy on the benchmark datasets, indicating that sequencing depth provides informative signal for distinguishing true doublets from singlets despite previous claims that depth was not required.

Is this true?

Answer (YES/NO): YES